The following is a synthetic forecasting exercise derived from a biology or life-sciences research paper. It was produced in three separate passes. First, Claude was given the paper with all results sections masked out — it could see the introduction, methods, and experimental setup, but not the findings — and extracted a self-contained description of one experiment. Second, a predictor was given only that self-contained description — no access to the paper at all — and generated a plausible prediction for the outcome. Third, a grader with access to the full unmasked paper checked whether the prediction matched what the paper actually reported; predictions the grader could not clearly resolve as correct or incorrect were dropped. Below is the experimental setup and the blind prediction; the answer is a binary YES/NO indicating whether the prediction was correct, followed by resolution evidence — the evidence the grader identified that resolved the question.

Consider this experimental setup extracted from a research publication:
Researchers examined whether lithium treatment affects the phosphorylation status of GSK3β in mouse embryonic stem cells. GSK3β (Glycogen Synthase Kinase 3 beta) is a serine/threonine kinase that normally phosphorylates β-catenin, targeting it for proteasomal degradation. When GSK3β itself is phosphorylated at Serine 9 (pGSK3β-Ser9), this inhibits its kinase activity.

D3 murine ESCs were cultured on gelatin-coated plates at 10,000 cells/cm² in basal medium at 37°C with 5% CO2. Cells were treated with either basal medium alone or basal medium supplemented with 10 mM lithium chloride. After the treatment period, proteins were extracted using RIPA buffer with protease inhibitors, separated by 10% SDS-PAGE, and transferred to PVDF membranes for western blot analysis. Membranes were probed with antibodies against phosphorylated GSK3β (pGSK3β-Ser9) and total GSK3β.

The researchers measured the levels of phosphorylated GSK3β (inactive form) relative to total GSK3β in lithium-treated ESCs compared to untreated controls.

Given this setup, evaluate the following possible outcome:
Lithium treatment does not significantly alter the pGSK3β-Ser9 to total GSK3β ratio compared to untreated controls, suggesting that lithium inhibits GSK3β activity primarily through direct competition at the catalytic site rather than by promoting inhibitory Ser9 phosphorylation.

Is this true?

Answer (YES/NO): NO